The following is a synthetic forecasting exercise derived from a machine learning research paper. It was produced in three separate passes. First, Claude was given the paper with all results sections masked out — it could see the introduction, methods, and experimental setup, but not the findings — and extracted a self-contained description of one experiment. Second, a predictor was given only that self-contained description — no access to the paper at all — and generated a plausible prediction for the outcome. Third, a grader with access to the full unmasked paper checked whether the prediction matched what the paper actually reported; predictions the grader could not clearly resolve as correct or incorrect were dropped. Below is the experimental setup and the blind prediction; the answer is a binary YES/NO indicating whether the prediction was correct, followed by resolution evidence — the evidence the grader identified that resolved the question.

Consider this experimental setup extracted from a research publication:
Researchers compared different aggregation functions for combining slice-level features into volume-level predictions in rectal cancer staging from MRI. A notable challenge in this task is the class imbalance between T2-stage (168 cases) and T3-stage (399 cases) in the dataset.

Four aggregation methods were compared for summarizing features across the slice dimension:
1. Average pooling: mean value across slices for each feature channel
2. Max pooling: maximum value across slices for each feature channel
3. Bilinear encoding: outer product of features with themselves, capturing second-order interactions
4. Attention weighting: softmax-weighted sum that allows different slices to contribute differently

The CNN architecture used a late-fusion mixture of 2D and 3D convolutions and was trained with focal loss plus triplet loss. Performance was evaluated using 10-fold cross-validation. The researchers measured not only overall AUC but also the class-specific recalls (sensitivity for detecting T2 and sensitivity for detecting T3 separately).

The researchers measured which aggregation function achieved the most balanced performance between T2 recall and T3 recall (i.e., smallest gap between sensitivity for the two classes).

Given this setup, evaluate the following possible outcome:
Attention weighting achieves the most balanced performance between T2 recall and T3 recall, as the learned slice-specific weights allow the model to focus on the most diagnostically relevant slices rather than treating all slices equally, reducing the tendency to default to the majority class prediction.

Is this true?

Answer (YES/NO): NO